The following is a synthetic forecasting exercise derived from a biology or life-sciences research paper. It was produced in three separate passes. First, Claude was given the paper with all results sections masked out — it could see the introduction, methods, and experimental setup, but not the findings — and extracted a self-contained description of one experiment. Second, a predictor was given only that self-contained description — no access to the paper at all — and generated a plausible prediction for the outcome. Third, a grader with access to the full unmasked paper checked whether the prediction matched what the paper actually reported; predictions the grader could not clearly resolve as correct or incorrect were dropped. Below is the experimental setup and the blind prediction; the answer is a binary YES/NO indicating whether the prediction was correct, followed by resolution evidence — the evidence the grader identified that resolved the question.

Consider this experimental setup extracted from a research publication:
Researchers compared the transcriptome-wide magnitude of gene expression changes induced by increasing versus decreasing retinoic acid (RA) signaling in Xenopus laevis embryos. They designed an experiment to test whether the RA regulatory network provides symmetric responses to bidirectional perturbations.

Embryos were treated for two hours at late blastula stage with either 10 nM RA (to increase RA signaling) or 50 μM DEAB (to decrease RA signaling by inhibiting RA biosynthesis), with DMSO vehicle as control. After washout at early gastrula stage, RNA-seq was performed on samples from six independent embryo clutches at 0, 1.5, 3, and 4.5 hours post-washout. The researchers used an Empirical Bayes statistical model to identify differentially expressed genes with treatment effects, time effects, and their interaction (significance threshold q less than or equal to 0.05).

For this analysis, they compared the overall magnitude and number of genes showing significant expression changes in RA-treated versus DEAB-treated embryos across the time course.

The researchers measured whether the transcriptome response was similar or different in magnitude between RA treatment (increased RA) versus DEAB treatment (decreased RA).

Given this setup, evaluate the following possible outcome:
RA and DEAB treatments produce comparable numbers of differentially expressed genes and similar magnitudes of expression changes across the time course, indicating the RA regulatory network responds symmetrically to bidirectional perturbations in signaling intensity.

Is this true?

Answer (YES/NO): YES